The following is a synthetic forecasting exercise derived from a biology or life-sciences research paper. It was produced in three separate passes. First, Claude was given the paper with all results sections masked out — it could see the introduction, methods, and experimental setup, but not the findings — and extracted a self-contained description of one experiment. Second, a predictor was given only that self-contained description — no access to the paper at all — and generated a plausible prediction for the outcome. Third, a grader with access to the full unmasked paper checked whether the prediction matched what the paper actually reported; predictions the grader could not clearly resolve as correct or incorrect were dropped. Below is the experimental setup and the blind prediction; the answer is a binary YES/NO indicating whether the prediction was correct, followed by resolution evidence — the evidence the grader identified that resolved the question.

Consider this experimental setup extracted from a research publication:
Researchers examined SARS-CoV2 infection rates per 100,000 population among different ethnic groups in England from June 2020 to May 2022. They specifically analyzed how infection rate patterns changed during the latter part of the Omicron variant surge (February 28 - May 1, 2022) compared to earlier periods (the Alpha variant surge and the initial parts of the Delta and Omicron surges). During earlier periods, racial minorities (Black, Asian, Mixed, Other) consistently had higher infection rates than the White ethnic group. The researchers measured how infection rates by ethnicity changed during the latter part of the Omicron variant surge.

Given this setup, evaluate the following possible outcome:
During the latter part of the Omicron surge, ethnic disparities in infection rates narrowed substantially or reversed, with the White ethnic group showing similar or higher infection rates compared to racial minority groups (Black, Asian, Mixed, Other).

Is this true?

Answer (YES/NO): YES